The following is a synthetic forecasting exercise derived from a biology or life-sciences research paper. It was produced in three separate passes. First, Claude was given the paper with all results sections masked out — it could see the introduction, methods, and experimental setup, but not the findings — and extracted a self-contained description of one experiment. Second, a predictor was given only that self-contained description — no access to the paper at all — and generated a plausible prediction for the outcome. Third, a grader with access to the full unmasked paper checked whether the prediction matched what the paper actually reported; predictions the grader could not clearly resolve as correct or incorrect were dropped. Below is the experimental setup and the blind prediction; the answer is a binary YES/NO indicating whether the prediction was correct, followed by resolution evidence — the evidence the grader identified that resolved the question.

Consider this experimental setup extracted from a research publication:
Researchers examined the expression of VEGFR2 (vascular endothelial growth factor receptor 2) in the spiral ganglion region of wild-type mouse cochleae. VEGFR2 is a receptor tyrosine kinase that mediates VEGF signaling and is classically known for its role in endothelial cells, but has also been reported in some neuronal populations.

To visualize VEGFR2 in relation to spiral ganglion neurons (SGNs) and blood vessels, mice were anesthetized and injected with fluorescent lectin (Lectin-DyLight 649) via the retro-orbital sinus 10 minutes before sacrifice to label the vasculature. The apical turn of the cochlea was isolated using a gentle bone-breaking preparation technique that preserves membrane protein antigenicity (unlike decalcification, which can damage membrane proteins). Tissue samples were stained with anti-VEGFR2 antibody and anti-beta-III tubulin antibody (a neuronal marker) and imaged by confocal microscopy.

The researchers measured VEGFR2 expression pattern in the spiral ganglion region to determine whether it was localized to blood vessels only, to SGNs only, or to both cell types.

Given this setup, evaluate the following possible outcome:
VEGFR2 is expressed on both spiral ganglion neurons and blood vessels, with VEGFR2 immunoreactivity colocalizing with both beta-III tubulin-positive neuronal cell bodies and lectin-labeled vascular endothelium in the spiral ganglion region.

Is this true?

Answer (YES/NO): YES